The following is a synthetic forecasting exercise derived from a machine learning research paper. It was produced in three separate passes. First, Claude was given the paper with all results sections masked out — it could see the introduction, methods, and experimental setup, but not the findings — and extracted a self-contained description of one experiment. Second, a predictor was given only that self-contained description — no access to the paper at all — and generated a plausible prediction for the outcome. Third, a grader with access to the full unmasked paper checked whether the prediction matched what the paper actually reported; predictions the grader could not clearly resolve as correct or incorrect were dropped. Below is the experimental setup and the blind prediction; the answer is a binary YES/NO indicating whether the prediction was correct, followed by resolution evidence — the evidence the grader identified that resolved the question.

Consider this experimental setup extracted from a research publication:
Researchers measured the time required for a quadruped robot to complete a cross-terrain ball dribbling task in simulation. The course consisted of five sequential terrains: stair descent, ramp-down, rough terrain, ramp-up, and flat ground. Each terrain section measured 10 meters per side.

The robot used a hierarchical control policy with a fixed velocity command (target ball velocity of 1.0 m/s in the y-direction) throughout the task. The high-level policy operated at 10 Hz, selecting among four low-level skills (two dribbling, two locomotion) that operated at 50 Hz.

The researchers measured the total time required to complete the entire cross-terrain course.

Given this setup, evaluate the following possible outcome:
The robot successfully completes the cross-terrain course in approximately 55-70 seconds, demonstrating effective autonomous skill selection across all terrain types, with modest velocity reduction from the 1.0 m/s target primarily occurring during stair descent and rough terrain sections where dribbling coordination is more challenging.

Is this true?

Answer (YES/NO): NO